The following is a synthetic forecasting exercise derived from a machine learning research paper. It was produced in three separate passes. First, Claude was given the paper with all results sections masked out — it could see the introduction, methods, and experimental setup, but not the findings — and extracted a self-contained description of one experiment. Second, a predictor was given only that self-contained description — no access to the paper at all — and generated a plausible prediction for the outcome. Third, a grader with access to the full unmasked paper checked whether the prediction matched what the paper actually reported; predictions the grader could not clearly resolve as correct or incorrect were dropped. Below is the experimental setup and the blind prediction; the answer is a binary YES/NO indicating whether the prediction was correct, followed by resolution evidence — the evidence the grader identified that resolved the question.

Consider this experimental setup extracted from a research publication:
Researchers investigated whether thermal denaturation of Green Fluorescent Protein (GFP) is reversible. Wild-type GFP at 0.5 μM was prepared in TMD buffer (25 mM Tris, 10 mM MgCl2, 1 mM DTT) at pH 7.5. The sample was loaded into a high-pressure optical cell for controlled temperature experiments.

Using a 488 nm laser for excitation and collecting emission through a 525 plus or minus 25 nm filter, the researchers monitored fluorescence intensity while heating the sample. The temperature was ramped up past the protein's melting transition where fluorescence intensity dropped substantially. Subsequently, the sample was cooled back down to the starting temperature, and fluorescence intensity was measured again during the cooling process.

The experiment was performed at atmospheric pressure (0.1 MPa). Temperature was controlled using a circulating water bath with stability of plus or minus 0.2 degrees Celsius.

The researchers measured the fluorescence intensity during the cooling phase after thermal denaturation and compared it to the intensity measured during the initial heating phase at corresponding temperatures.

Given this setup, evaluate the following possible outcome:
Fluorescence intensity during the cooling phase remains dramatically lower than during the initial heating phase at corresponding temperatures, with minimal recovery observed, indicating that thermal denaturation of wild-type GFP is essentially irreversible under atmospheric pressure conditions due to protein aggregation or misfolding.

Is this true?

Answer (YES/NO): NO